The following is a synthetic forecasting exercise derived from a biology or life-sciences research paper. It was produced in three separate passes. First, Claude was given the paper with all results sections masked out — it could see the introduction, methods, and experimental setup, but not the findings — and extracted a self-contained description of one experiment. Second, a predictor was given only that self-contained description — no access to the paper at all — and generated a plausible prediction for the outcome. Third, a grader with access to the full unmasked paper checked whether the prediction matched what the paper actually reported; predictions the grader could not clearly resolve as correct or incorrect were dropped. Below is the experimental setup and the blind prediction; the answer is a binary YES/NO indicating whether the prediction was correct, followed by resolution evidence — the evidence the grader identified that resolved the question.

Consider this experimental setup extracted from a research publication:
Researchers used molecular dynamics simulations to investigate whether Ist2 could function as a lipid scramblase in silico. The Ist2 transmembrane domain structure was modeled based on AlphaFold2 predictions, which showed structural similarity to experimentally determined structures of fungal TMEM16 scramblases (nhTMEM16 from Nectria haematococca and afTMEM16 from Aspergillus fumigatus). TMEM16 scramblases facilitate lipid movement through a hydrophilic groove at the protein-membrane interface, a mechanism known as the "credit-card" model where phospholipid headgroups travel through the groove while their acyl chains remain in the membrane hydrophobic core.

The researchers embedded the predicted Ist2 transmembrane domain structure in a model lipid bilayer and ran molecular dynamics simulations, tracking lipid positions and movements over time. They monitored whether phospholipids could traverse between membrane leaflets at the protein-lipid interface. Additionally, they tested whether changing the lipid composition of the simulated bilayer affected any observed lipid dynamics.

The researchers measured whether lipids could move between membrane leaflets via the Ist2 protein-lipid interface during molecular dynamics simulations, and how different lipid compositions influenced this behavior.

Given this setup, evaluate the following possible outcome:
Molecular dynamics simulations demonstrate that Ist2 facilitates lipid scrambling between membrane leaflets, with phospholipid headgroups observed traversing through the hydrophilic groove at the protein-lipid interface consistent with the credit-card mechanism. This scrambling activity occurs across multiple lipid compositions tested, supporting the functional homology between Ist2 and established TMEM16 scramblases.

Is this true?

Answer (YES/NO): YES